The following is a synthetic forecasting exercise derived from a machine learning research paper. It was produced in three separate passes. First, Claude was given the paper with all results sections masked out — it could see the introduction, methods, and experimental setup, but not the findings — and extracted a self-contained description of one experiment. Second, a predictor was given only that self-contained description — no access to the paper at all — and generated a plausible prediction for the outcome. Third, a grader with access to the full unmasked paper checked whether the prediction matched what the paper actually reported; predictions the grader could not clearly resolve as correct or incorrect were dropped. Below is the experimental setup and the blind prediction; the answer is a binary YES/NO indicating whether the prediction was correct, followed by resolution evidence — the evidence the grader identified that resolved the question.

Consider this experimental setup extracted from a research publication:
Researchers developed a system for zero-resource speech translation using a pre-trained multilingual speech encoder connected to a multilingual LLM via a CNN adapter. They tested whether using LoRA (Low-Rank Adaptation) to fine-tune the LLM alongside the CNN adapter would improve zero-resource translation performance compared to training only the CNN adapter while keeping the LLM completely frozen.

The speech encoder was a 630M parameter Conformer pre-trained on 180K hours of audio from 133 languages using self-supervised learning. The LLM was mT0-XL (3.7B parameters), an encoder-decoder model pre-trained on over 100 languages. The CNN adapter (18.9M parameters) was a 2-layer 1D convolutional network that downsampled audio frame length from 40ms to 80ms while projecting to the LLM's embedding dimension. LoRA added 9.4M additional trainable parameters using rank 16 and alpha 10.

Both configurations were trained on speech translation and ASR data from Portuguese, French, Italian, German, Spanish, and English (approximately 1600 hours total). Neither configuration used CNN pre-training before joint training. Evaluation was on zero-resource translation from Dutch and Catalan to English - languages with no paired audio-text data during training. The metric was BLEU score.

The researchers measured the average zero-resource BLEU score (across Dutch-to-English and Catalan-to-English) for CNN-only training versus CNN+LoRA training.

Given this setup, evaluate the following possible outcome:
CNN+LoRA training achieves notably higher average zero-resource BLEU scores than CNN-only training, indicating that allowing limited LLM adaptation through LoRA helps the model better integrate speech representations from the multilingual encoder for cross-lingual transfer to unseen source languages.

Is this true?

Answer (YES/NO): NO